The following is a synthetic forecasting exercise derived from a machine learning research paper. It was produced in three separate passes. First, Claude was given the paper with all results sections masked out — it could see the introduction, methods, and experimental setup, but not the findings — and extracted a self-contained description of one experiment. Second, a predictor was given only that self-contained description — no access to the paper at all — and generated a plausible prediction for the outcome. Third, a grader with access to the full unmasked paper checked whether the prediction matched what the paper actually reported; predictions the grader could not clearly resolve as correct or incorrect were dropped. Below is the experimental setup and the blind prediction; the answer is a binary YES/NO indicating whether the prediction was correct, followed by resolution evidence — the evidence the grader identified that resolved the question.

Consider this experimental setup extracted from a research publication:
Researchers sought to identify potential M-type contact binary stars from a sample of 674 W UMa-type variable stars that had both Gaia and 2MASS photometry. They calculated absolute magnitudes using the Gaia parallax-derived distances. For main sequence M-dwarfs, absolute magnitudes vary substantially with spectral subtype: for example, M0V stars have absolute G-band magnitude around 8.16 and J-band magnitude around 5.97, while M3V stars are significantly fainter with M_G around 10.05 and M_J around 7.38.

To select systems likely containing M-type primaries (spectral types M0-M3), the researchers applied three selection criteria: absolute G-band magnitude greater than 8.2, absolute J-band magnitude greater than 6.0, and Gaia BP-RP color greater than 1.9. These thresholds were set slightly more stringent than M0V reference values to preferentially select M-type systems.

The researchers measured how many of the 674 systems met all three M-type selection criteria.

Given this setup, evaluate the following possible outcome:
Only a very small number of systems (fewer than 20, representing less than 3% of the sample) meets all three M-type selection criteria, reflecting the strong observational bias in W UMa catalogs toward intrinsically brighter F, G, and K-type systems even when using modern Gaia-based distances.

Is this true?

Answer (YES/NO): NO